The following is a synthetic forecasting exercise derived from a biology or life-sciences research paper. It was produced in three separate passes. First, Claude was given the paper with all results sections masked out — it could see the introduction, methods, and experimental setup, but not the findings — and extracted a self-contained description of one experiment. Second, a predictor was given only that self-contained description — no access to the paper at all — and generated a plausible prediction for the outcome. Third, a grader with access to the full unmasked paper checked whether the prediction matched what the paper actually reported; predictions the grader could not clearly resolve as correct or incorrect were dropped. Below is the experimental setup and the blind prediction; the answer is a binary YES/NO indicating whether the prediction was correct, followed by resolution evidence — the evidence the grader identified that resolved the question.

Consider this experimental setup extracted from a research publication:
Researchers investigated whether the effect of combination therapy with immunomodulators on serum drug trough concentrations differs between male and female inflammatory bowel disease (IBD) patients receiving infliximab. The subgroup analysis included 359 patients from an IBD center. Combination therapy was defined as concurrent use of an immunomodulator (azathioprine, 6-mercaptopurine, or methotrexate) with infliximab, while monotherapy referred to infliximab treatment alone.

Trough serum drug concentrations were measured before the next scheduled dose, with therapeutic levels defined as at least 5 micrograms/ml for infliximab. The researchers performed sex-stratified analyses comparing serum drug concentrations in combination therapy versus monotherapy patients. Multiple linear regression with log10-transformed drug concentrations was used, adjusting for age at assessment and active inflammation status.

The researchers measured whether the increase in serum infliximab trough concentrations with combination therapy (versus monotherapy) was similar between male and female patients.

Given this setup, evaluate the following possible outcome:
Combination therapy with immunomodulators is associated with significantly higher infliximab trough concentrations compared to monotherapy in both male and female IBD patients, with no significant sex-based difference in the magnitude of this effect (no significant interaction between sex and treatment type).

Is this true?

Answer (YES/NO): NO